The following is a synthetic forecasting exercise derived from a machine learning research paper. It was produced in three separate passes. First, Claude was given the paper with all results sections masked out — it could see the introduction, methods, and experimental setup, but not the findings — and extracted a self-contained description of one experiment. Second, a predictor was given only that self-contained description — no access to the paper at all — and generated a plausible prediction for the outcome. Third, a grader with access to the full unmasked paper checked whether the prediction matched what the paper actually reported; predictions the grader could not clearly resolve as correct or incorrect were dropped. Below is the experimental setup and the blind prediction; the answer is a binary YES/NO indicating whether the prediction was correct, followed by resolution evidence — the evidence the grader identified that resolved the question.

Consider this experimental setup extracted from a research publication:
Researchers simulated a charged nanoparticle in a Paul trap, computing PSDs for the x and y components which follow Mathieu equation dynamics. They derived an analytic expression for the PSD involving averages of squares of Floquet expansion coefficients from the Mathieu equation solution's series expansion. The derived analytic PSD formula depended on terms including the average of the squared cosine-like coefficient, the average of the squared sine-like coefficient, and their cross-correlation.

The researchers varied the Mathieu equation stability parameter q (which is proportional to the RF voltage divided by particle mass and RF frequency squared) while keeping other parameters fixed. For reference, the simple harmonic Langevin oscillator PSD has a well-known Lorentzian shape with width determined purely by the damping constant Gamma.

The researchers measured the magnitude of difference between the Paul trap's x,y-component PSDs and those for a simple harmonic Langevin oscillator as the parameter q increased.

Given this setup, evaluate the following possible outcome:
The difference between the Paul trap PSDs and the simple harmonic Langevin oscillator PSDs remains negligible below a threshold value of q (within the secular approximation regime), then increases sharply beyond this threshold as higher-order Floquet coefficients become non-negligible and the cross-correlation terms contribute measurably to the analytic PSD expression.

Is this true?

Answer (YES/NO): NO